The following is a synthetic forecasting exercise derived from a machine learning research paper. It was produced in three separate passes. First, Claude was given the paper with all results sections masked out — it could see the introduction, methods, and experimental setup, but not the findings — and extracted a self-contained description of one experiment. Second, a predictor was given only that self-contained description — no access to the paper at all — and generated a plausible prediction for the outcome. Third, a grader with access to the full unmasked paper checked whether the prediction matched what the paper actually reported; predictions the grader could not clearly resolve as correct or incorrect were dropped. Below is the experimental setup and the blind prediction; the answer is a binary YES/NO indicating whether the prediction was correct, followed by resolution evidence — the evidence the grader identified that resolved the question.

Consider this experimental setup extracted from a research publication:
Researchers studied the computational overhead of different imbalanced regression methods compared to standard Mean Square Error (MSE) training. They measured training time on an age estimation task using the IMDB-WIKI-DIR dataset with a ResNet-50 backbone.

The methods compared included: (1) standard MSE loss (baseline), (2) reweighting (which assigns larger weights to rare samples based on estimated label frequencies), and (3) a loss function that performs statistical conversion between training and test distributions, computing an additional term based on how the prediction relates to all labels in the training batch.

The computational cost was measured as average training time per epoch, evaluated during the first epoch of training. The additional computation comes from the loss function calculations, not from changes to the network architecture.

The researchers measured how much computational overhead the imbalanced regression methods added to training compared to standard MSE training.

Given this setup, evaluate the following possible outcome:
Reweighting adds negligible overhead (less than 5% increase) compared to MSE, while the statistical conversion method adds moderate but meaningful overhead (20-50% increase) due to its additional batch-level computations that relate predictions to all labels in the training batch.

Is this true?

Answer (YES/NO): NO